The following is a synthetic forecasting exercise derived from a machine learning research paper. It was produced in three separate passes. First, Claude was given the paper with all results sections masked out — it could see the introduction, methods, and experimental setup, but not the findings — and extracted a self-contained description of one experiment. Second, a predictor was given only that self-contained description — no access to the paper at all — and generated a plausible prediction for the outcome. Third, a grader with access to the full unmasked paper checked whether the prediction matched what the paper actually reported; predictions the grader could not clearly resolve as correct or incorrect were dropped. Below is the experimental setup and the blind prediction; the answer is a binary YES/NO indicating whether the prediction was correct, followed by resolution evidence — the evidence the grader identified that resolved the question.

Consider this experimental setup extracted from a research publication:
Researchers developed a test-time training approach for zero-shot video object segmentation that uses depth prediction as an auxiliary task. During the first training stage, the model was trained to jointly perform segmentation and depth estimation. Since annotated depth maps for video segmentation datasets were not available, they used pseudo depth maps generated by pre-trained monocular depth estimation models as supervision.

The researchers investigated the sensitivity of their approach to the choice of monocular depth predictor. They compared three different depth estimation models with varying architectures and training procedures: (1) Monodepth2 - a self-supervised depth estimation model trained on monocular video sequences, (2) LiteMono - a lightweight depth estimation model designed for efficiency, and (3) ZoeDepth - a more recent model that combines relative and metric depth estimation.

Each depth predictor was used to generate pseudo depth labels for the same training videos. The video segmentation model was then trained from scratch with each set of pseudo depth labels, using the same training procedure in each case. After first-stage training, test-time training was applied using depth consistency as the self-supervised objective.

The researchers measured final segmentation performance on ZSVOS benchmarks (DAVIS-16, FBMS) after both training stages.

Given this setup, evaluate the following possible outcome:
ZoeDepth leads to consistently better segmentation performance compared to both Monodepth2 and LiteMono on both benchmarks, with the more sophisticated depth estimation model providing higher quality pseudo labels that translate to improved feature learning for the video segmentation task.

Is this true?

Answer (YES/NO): YES